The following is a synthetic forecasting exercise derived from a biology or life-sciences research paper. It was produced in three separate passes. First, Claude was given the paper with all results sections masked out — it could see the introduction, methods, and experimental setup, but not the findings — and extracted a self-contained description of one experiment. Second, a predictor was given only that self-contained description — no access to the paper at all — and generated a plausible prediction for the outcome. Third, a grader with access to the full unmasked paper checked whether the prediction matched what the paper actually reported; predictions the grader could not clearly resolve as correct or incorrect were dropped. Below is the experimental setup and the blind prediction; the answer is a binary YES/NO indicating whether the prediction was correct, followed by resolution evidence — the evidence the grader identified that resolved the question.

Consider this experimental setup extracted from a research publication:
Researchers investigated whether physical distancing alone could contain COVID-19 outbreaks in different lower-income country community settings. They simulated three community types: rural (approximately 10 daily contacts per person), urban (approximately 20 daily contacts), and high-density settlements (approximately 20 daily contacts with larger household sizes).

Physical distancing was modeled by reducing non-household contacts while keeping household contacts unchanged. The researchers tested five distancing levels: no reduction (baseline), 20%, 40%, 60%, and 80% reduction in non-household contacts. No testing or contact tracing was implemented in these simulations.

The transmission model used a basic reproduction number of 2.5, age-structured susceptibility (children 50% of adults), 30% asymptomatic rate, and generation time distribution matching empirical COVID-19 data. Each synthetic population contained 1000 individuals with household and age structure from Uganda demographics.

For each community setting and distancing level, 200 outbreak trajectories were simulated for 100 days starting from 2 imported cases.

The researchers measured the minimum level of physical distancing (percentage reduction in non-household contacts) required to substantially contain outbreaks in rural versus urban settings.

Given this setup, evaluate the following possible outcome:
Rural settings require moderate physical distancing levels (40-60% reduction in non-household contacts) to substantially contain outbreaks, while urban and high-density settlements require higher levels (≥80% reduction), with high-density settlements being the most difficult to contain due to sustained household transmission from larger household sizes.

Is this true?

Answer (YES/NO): YES